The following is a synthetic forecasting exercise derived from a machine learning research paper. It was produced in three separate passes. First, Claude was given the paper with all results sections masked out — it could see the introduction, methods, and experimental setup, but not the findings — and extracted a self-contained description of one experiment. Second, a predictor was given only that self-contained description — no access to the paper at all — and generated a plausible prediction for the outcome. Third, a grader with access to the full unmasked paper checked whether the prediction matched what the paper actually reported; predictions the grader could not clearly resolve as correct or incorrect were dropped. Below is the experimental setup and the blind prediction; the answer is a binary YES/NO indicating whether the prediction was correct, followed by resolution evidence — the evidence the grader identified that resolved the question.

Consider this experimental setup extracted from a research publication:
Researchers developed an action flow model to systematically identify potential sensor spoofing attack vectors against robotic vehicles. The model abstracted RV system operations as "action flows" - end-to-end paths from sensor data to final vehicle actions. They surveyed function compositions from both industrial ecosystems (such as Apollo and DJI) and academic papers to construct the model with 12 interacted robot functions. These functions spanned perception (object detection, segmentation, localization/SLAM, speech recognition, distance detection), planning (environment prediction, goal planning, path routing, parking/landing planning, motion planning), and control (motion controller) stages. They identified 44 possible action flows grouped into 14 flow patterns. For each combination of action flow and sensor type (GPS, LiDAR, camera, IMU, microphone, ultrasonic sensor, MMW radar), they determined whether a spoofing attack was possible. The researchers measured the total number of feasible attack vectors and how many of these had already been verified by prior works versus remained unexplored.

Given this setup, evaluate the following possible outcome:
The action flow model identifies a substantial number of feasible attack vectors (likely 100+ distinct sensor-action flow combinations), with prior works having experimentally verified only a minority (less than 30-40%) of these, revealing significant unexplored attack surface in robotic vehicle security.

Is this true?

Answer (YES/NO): YES